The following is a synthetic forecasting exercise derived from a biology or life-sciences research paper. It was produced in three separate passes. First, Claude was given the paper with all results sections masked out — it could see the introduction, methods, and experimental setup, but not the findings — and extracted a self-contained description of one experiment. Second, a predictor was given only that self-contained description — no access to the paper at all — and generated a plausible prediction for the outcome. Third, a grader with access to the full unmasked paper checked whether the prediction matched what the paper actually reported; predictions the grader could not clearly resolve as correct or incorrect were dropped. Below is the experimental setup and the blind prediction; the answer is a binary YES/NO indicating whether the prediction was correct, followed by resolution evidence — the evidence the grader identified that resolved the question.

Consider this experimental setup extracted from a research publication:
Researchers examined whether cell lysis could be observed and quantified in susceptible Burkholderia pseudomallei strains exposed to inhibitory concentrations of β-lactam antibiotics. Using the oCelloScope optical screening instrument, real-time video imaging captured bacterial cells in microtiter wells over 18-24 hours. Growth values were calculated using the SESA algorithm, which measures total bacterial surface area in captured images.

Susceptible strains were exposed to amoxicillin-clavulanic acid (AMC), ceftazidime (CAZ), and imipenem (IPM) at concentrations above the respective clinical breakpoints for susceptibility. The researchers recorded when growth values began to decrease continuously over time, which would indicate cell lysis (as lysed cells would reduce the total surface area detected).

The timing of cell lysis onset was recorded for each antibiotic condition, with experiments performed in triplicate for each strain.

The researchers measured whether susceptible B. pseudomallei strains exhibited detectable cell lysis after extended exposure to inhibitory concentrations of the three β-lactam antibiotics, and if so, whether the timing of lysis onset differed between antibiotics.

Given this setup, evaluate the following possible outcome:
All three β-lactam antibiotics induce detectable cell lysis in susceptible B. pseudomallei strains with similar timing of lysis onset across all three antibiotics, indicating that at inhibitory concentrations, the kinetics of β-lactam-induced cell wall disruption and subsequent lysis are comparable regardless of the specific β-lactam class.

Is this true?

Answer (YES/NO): NO